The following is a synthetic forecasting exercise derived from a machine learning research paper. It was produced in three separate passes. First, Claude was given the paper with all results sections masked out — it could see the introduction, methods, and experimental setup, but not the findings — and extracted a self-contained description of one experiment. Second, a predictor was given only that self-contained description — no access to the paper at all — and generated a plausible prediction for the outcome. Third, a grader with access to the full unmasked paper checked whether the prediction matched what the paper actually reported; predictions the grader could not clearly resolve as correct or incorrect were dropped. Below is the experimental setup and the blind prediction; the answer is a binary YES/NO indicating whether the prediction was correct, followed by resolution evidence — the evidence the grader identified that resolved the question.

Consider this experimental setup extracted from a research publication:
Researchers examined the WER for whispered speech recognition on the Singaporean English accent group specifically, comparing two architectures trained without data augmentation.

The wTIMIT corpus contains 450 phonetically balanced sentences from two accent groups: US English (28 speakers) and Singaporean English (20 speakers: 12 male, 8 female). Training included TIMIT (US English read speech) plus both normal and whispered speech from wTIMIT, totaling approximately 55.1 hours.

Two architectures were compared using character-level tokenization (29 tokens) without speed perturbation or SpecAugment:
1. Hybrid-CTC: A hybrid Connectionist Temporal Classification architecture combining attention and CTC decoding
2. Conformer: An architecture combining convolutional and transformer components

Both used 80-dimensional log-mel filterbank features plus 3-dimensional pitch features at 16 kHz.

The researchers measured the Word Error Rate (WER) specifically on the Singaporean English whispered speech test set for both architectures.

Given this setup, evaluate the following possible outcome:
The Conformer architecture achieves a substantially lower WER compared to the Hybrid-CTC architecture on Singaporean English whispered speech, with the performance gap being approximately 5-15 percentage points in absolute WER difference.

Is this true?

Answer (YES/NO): NO